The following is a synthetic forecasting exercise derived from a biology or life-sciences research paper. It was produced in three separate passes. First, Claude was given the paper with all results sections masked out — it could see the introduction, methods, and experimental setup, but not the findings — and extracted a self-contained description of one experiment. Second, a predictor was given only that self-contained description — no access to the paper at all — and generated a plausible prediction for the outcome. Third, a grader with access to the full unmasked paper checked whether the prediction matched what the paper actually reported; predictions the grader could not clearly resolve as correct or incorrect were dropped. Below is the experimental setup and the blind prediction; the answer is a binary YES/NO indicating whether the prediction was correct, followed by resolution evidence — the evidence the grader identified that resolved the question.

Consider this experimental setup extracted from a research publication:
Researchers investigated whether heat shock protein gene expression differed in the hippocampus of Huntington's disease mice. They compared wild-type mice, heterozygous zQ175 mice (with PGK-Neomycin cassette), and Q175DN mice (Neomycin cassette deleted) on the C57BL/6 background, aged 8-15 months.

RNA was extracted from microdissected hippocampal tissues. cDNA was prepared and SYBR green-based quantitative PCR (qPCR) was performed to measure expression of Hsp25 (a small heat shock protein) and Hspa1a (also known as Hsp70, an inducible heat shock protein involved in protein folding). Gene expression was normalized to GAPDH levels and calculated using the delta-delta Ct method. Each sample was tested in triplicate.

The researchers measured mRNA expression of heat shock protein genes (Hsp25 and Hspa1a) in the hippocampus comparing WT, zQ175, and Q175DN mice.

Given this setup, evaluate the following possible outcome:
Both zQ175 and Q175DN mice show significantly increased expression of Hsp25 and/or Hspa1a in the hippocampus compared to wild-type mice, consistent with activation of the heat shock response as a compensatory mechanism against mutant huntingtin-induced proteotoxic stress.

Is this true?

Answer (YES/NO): NO